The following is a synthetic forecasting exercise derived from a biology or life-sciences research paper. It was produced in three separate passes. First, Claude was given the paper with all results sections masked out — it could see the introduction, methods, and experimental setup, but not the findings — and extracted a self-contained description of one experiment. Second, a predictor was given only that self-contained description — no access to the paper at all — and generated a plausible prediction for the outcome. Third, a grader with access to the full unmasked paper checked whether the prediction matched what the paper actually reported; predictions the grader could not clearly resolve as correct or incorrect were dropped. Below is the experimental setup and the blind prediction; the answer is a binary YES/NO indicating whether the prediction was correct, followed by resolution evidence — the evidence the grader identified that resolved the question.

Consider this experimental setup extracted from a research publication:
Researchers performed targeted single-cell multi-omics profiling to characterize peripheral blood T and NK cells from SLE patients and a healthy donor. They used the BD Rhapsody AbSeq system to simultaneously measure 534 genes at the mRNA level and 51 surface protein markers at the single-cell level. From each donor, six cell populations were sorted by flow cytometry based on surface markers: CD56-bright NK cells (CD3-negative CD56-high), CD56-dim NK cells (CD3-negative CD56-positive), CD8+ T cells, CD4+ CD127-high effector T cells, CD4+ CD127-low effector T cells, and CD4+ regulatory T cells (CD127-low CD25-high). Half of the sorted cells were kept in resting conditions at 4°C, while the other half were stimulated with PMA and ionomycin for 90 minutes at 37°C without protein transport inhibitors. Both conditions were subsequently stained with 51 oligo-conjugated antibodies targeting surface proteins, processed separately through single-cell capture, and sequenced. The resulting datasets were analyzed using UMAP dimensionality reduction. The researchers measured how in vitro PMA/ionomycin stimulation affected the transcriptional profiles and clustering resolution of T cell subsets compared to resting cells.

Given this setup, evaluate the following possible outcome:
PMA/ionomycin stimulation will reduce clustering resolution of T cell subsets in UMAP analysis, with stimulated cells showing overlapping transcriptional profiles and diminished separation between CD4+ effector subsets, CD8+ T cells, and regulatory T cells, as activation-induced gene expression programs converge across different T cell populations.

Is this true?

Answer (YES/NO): NO